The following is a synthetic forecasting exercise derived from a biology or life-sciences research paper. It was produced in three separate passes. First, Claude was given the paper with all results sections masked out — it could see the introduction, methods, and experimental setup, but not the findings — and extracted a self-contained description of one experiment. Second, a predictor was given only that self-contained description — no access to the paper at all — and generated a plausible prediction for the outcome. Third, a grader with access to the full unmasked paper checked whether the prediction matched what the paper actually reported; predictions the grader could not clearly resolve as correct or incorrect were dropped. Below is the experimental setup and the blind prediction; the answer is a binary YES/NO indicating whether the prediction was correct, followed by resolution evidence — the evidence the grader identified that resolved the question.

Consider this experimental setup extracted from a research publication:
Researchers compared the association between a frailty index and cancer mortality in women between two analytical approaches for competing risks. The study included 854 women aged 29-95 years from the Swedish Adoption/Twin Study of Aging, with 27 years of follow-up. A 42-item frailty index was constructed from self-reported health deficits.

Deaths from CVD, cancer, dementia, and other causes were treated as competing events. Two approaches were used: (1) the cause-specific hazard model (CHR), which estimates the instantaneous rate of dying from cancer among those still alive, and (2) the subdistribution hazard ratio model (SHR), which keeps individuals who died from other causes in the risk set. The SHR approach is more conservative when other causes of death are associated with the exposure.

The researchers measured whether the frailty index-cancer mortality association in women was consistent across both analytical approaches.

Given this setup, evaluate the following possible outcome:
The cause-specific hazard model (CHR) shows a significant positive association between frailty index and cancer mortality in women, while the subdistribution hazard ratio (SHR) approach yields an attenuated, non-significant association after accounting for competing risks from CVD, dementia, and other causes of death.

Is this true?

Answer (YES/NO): YES